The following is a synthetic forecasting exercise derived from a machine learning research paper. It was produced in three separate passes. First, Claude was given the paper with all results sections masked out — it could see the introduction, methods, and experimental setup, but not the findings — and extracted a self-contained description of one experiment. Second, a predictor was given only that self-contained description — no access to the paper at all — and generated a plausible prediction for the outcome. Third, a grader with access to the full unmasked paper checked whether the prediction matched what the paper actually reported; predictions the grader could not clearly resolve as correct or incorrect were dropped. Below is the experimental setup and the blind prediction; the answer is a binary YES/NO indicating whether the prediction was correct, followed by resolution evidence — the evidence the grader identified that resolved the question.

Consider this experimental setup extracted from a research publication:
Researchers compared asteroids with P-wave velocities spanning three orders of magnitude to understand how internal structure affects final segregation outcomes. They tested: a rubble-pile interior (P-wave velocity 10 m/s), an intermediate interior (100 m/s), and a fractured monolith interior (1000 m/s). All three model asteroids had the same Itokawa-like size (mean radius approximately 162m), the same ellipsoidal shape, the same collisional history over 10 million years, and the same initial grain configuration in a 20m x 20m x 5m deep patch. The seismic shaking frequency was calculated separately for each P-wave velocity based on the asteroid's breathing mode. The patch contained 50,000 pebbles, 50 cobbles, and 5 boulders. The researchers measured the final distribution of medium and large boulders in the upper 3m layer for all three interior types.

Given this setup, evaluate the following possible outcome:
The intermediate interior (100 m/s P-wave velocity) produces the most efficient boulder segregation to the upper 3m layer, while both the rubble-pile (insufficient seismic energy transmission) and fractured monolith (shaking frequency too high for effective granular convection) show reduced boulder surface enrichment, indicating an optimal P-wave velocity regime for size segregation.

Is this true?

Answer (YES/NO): NO